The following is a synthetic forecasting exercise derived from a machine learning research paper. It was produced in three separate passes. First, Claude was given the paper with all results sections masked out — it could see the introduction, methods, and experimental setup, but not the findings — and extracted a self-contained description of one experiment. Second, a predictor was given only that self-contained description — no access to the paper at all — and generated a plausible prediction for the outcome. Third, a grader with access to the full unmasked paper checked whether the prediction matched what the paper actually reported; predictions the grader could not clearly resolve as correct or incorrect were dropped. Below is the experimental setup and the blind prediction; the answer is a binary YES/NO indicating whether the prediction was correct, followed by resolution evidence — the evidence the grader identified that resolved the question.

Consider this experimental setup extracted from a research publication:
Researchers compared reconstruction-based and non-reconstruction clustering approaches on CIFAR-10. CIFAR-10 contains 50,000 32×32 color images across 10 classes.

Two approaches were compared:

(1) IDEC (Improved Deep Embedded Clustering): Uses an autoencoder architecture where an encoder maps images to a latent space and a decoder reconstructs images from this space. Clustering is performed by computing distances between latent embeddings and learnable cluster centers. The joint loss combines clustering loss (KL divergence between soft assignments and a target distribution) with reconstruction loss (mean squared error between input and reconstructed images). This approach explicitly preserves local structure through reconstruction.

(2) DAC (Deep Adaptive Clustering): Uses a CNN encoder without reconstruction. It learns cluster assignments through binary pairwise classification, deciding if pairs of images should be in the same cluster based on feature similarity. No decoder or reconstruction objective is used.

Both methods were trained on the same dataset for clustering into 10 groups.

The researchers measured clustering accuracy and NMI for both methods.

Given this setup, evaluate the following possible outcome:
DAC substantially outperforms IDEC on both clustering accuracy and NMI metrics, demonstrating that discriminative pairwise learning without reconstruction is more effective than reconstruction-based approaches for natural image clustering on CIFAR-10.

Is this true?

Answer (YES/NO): YES